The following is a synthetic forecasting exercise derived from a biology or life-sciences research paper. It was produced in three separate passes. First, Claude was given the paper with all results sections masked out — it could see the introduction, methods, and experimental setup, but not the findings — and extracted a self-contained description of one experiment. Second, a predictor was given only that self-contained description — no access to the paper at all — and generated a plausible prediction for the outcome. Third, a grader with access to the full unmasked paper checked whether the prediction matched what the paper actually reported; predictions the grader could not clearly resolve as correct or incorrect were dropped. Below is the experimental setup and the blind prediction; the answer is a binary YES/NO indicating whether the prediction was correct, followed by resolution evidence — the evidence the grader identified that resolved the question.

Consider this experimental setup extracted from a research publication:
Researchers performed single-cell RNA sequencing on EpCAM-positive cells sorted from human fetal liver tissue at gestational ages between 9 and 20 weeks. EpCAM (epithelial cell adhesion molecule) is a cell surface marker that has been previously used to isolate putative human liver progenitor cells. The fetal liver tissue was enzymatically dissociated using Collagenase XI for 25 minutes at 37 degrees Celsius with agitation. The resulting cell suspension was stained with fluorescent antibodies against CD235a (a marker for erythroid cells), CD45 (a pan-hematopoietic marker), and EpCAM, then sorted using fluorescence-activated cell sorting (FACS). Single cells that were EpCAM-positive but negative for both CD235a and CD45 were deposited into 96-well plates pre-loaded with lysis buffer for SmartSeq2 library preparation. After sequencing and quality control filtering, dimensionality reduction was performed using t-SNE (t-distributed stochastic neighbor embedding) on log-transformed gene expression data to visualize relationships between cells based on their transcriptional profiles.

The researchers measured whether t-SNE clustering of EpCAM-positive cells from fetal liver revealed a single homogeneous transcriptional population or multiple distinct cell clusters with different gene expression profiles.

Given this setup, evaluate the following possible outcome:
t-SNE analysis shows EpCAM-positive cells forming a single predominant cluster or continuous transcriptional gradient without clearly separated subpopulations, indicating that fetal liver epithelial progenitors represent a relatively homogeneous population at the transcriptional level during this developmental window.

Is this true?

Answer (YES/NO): NO